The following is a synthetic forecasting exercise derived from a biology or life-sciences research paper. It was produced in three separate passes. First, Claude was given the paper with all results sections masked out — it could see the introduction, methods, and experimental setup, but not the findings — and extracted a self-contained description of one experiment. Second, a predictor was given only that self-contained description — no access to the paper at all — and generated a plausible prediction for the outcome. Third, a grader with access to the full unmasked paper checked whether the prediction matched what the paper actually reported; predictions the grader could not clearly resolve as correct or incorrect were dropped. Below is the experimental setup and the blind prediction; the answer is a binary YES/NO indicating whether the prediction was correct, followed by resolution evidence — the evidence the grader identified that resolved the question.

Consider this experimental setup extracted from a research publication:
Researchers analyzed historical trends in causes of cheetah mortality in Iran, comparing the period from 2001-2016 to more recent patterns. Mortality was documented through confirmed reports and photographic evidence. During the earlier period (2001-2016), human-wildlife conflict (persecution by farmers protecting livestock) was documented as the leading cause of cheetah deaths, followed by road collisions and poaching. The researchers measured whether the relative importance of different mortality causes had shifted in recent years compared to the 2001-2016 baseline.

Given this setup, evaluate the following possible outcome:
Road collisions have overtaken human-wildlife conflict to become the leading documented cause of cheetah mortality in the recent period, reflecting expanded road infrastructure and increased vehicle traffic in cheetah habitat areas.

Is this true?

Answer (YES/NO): YES